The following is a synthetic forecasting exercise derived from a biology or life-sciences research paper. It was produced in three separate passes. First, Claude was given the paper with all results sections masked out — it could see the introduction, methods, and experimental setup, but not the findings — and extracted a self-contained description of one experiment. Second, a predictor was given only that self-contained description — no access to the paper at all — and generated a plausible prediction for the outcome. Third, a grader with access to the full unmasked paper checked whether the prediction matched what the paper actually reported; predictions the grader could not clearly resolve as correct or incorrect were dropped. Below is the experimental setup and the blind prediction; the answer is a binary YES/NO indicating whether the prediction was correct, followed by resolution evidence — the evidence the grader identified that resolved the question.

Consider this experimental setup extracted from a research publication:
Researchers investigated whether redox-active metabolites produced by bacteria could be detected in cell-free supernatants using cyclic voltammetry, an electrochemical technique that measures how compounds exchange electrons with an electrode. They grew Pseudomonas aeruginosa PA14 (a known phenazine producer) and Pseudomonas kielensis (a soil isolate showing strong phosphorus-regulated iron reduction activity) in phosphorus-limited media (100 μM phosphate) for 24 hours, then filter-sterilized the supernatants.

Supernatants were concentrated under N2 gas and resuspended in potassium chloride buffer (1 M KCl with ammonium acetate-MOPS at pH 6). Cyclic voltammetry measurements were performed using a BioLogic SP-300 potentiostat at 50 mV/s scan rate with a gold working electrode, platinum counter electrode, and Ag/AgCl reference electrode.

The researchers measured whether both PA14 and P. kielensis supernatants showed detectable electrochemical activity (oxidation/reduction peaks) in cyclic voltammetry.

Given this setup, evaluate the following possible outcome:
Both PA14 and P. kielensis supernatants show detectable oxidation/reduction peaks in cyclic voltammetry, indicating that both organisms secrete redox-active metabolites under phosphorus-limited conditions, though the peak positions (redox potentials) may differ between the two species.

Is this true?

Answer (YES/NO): YES